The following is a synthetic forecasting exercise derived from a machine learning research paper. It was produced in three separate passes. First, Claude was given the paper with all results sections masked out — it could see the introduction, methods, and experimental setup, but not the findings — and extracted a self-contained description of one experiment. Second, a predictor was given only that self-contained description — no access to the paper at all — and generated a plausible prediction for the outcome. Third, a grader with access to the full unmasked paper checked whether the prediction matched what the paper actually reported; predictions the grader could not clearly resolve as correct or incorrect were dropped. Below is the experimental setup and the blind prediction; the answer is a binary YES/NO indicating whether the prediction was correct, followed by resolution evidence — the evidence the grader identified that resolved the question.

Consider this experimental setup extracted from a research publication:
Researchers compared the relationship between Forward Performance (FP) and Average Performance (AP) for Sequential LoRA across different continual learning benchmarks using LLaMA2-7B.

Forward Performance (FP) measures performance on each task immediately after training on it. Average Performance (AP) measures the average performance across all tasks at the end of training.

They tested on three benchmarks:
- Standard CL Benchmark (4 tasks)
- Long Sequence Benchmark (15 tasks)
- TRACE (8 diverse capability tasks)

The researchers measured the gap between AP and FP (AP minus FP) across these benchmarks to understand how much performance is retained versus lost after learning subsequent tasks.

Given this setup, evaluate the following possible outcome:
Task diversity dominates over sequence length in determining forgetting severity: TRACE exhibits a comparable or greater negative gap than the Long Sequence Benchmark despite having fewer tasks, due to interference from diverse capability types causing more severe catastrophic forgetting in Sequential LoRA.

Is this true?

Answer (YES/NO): YES